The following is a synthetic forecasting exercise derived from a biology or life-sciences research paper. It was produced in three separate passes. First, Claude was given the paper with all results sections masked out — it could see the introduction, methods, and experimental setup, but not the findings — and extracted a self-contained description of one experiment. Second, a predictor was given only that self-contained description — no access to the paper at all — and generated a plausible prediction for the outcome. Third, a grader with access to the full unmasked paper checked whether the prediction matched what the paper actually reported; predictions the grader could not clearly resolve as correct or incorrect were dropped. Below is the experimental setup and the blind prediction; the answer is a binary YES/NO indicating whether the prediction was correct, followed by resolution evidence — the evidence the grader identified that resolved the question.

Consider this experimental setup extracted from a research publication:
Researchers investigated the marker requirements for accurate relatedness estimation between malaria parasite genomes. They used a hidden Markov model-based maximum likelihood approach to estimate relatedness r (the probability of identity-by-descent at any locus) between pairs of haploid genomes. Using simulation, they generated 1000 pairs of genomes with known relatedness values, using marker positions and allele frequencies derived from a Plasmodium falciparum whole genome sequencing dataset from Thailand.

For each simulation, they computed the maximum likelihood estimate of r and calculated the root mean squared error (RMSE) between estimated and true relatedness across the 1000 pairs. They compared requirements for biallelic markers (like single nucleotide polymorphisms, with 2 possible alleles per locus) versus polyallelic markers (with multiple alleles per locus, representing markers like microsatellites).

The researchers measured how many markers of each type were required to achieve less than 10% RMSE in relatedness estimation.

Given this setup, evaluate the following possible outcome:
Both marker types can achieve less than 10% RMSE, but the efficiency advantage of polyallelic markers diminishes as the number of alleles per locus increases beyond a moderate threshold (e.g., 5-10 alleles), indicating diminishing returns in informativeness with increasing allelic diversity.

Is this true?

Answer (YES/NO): NO